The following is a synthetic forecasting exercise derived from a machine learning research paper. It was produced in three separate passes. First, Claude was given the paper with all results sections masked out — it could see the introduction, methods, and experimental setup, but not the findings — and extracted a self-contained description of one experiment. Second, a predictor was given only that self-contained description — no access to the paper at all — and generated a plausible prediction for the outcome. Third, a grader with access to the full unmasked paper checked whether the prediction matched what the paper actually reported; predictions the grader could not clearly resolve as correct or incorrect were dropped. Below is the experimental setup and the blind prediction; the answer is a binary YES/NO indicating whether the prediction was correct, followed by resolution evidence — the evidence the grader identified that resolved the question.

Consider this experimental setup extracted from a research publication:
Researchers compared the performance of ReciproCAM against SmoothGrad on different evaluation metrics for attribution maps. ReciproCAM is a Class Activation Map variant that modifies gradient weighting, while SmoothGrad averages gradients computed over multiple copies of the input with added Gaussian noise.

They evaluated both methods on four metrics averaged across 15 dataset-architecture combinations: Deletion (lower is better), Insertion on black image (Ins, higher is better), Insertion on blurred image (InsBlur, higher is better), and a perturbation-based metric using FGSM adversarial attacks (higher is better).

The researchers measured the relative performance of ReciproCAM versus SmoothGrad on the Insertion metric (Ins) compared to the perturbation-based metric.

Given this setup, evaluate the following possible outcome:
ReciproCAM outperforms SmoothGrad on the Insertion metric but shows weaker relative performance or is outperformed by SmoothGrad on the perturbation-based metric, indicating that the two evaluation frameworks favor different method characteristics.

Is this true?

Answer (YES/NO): YES